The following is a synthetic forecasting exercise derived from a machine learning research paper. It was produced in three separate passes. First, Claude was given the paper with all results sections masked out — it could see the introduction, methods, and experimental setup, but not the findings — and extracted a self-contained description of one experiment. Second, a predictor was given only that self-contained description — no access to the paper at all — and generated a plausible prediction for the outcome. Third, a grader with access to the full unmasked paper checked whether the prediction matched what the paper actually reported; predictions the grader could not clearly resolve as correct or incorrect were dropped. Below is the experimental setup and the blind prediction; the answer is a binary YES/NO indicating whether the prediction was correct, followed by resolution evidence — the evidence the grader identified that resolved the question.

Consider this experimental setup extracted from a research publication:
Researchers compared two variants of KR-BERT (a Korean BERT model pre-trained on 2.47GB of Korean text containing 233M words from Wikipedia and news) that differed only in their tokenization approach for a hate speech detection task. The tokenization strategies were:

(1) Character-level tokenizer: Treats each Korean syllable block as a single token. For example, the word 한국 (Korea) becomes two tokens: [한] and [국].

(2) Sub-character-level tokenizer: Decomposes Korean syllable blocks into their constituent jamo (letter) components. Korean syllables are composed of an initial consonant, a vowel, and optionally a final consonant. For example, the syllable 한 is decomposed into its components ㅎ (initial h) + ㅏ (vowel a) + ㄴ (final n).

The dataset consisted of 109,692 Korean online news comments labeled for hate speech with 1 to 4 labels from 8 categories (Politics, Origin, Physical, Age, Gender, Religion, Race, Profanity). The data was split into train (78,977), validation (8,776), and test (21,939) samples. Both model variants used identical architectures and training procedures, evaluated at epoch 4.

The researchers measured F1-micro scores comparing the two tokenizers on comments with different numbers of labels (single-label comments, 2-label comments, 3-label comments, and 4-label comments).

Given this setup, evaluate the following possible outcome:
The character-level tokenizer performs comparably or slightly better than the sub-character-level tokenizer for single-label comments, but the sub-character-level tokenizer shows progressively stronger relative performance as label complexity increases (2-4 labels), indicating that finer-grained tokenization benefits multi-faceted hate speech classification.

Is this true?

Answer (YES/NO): NO